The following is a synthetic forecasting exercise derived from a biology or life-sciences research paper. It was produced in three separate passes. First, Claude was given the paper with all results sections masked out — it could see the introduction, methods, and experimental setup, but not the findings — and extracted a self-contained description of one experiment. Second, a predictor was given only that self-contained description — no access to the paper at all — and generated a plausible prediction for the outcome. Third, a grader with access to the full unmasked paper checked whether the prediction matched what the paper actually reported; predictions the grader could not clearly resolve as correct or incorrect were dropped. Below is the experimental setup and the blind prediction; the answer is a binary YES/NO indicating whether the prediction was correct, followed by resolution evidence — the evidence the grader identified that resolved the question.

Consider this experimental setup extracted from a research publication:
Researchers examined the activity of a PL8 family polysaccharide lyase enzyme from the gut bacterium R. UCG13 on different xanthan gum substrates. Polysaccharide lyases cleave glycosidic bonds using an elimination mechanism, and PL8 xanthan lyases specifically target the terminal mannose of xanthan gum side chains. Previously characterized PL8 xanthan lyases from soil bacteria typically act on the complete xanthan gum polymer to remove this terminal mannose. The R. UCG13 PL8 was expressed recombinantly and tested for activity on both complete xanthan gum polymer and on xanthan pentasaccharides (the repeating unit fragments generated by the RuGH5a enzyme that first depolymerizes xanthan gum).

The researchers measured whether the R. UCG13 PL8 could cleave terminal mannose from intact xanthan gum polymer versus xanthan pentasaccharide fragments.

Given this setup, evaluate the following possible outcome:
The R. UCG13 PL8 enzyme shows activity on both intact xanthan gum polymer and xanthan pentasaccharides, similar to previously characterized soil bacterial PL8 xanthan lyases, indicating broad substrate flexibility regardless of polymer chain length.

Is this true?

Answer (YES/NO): NO